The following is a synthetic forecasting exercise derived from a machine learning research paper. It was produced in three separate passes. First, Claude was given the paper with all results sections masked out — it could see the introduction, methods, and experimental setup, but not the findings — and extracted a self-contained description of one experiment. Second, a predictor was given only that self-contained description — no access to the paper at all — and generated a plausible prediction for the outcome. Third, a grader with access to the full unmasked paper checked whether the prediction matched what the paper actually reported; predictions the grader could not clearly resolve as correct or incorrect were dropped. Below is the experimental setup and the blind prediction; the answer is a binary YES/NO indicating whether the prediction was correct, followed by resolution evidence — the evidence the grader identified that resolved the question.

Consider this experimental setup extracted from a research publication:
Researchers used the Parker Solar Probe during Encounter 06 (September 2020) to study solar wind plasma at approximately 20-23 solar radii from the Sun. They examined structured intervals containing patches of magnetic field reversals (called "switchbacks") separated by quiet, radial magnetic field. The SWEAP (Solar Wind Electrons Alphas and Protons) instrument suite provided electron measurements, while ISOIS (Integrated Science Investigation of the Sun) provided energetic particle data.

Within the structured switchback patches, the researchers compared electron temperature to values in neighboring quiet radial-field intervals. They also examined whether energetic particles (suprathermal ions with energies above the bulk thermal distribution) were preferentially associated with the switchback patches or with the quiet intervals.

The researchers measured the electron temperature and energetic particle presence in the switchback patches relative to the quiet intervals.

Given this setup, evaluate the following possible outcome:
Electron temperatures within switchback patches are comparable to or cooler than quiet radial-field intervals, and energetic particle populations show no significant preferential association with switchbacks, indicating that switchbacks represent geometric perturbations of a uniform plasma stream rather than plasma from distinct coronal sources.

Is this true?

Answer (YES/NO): NO